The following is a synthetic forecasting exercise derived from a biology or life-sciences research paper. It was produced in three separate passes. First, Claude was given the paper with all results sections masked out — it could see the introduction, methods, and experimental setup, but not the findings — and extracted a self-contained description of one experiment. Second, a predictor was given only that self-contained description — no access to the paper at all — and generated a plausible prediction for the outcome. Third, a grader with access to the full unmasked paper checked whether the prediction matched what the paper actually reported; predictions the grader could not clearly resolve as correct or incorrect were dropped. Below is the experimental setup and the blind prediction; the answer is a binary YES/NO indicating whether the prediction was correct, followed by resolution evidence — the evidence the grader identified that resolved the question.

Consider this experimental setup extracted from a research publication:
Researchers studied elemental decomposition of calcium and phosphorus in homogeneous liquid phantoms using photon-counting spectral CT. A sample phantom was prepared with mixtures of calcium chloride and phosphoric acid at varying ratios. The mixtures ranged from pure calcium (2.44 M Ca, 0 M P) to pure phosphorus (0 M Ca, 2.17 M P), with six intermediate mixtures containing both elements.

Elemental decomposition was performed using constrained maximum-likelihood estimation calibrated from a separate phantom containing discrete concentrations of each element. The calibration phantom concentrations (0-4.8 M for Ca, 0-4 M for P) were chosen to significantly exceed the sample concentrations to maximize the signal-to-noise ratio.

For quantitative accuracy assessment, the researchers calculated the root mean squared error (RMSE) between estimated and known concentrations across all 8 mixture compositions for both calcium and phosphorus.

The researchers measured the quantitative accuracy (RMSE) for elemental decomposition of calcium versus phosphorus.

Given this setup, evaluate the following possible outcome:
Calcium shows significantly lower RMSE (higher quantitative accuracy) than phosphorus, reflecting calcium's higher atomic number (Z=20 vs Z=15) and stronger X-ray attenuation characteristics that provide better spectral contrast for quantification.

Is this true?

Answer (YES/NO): YES